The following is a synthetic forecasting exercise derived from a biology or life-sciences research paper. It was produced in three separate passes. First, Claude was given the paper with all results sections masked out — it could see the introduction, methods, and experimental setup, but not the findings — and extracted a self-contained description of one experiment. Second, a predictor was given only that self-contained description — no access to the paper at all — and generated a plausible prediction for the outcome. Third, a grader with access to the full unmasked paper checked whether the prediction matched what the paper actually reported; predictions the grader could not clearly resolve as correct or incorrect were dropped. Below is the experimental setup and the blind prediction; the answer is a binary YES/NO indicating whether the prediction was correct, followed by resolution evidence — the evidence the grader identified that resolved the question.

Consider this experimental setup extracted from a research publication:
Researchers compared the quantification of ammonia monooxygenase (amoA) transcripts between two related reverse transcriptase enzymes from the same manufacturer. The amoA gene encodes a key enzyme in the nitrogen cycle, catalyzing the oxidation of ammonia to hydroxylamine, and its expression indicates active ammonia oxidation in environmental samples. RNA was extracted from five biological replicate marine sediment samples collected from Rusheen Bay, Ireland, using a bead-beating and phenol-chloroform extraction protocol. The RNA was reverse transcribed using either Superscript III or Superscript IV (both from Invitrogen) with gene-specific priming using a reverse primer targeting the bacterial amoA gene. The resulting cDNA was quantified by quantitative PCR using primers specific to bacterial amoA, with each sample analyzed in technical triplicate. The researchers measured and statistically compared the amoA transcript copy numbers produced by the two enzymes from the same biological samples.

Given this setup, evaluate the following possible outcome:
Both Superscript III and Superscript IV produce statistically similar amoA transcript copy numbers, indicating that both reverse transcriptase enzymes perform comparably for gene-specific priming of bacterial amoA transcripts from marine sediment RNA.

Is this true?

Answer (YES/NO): YES